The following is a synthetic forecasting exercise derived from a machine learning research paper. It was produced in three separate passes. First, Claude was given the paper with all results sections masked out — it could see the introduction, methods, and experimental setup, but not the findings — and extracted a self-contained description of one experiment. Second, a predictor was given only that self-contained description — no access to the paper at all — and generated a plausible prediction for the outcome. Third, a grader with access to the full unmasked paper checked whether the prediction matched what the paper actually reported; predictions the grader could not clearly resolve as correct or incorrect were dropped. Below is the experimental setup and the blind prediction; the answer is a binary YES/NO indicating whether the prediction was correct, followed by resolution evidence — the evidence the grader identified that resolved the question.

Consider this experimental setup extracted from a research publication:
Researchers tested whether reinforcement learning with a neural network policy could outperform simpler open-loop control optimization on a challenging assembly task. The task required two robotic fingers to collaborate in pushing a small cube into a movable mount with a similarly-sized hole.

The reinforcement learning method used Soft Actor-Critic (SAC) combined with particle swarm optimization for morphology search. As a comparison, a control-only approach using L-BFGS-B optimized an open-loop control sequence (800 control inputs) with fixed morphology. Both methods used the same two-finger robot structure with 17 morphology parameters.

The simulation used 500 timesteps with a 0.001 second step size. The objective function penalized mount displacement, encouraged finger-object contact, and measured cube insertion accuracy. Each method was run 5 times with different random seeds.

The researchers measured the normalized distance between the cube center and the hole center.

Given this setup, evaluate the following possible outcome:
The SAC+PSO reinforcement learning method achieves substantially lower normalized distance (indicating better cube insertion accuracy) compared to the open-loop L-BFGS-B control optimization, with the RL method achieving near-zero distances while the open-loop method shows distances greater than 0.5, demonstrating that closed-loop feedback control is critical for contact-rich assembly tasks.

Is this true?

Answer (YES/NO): NO